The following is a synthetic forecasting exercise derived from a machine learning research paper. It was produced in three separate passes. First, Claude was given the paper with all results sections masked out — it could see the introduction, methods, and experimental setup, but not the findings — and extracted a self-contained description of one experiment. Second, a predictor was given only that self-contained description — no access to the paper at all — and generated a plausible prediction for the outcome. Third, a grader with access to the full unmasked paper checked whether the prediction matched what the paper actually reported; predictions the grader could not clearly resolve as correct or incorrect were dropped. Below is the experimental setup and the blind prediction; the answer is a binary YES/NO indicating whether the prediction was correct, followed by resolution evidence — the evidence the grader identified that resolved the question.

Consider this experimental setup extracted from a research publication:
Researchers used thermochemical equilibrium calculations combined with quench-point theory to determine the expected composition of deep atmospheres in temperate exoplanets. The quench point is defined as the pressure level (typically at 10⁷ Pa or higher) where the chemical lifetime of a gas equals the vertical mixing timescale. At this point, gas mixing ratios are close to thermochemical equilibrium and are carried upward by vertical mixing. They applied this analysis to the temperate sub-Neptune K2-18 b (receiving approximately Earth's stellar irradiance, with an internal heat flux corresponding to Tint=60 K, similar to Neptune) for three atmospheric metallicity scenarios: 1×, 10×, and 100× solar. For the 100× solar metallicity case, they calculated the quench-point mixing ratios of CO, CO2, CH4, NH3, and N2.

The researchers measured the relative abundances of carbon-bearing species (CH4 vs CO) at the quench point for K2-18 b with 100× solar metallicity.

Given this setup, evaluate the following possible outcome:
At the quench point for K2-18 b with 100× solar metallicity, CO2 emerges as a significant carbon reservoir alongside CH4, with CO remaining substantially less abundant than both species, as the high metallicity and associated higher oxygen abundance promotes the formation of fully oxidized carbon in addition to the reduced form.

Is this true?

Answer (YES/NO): NO